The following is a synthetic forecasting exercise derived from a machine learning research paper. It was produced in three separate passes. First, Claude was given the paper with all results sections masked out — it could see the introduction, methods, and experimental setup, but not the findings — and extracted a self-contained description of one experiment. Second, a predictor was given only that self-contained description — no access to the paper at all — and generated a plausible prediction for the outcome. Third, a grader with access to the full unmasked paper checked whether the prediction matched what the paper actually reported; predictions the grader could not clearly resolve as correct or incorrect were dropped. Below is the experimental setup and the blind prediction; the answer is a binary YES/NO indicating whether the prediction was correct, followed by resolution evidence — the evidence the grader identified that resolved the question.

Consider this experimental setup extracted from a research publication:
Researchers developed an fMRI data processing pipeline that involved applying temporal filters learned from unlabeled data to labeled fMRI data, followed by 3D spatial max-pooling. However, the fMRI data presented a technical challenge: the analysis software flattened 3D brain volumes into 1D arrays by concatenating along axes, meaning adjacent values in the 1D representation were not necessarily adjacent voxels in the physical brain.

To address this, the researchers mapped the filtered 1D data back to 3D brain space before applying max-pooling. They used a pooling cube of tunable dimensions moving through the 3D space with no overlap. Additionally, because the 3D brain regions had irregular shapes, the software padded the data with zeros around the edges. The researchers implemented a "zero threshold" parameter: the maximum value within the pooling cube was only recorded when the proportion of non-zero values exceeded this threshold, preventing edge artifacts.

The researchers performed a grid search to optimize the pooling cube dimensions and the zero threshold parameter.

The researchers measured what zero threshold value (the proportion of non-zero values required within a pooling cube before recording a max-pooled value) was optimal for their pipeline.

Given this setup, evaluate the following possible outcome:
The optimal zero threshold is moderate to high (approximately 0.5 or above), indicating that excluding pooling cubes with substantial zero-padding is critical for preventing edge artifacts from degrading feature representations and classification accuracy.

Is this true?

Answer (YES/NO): YES